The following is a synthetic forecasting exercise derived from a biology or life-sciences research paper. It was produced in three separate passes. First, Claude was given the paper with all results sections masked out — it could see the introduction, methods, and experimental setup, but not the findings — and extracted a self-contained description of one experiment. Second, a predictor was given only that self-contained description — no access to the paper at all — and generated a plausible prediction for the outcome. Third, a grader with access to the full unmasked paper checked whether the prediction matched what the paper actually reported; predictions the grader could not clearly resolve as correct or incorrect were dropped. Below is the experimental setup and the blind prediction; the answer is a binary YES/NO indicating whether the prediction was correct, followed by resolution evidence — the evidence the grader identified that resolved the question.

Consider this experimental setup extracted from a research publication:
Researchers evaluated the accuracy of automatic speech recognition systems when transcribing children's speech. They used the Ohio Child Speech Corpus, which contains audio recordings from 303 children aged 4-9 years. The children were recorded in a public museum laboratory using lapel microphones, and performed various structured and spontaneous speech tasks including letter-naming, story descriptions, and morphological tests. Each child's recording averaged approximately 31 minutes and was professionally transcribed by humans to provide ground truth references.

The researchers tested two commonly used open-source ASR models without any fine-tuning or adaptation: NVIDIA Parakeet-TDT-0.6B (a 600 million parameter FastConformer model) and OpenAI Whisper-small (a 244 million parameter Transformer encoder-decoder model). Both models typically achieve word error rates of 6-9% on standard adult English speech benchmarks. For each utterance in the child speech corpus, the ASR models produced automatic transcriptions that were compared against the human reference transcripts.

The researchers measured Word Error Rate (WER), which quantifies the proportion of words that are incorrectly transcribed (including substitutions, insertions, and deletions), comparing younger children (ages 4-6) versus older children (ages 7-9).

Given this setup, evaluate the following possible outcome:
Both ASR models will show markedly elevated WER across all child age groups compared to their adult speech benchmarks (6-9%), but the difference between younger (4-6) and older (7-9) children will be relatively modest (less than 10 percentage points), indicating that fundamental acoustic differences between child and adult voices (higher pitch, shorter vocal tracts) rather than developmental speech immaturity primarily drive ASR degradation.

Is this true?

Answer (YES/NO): NO